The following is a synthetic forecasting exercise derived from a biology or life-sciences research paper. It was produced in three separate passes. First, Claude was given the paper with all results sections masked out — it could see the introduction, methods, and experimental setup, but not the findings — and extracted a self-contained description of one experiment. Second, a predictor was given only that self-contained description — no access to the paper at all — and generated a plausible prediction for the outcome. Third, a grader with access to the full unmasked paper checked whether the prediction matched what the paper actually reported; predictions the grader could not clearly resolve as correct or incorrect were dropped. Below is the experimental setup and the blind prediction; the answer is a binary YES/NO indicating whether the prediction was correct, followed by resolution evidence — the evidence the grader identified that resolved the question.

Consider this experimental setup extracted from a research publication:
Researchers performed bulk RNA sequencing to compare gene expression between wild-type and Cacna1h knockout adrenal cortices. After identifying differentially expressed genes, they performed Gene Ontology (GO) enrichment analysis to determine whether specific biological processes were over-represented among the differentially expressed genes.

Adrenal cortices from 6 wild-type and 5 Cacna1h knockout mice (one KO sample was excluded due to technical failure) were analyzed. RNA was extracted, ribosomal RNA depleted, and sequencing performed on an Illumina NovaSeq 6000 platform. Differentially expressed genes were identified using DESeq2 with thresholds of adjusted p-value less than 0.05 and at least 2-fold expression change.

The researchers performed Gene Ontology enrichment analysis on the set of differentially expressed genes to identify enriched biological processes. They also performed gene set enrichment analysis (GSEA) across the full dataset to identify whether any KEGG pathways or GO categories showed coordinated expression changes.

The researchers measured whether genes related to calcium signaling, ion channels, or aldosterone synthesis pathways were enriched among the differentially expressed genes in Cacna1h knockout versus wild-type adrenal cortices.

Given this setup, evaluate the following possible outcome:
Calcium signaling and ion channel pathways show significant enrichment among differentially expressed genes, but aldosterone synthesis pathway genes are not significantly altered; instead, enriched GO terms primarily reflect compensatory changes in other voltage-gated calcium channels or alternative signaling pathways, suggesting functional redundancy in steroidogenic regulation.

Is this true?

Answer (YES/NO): NO